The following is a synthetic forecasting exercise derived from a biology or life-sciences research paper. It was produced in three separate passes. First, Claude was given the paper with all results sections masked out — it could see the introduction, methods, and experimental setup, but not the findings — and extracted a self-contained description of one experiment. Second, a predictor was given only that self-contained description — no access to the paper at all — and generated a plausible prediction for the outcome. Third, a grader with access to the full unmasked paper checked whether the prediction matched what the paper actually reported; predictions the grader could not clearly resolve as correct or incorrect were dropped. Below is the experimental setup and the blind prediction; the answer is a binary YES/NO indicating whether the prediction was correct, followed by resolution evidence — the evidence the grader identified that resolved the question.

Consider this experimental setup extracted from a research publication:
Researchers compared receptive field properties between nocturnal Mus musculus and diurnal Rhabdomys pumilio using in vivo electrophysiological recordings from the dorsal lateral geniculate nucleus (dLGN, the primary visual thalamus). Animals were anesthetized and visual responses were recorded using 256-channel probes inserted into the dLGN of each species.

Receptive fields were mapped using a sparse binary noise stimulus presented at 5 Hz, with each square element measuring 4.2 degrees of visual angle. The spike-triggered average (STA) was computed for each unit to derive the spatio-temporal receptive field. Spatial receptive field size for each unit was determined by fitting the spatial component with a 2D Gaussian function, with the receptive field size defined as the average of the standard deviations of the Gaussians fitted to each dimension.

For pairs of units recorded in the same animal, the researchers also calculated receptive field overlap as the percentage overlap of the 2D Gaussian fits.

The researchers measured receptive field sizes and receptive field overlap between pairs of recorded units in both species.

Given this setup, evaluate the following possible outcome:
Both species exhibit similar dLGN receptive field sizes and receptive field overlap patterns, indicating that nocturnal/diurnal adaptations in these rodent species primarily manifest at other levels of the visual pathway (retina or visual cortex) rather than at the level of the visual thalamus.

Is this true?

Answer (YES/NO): NO